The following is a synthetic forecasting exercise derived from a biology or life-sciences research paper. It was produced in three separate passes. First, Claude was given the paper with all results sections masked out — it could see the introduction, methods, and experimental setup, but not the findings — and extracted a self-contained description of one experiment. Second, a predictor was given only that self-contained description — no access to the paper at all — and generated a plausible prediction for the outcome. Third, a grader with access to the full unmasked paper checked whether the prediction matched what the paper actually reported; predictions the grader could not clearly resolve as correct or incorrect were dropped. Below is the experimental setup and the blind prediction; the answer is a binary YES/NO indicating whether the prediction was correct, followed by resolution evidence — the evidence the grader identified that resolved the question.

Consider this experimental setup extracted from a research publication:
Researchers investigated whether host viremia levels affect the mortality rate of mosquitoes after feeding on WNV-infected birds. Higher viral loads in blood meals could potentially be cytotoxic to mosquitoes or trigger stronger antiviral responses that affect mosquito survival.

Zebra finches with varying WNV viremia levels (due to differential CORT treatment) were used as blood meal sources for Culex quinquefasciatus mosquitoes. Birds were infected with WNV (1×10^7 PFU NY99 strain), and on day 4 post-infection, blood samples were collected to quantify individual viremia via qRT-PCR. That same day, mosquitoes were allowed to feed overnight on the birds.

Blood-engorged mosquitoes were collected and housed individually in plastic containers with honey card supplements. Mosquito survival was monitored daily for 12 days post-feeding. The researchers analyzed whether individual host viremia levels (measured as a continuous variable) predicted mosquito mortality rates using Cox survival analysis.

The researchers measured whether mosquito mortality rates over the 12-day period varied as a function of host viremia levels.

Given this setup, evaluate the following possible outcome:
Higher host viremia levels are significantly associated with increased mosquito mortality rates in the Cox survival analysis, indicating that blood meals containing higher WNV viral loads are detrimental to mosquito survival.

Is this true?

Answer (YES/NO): NO